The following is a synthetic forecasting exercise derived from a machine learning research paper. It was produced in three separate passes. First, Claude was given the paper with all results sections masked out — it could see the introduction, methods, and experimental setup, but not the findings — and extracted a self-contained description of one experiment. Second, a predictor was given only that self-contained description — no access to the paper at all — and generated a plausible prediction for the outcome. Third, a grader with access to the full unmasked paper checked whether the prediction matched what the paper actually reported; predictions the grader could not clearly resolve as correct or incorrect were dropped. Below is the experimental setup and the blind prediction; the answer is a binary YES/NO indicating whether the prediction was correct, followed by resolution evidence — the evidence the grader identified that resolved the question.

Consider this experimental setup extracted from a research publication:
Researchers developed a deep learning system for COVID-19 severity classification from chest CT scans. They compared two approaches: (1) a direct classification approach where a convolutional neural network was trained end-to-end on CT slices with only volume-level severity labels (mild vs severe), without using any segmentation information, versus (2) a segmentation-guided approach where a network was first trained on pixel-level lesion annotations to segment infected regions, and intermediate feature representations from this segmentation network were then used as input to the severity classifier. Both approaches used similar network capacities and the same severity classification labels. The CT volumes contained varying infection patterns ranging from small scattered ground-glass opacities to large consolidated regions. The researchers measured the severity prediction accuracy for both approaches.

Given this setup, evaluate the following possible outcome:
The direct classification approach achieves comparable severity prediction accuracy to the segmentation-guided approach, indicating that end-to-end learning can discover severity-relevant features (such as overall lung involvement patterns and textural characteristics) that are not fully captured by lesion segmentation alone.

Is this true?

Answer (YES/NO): NO